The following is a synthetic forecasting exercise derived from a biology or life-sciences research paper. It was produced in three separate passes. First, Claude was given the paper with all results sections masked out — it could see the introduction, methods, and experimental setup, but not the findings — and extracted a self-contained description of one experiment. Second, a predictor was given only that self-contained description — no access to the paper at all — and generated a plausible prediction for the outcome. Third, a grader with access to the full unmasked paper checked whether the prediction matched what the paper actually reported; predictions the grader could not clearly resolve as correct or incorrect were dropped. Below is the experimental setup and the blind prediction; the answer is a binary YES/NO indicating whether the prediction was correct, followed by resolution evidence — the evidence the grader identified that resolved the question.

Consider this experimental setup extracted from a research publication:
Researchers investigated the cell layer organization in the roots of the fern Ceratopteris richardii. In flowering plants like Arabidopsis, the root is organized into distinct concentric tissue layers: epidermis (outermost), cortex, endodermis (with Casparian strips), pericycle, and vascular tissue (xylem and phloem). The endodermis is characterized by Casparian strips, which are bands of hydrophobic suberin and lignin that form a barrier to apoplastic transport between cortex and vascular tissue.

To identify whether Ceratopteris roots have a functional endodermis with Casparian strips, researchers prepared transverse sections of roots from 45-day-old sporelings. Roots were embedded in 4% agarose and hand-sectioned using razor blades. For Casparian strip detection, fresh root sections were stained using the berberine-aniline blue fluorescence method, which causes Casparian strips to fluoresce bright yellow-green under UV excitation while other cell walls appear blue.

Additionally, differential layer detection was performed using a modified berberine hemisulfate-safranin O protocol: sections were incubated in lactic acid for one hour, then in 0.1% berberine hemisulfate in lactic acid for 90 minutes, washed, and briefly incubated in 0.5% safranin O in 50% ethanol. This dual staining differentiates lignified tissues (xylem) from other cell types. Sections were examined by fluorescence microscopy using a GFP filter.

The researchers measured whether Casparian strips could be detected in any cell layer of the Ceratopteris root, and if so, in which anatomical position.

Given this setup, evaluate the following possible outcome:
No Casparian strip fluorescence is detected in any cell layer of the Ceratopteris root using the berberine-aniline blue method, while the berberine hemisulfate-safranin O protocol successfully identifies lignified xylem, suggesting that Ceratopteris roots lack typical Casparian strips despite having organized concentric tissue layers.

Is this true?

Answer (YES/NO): NO